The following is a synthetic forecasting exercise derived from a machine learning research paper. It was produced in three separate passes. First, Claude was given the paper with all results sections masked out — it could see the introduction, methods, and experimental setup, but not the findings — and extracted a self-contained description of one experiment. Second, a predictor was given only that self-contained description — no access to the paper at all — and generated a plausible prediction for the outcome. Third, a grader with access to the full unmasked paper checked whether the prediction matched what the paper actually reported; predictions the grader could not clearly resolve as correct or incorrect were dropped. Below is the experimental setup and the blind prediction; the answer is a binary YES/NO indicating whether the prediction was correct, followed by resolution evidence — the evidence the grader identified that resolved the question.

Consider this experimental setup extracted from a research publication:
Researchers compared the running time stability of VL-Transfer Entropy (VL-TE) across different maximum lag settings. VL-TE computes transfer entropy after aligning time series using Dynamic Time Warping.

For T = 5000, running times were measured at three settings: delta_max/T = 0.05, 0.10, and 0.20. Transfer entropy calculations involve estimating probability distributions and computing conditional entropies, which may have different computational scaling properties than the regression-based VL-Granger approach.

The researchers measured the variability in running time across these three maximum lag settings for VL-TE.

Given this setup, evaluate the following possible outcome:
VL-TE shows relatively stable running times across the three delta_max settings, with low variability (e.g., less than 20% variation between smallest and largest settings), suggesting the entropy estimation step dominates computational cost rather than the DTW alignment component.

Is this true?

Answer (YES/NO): YES